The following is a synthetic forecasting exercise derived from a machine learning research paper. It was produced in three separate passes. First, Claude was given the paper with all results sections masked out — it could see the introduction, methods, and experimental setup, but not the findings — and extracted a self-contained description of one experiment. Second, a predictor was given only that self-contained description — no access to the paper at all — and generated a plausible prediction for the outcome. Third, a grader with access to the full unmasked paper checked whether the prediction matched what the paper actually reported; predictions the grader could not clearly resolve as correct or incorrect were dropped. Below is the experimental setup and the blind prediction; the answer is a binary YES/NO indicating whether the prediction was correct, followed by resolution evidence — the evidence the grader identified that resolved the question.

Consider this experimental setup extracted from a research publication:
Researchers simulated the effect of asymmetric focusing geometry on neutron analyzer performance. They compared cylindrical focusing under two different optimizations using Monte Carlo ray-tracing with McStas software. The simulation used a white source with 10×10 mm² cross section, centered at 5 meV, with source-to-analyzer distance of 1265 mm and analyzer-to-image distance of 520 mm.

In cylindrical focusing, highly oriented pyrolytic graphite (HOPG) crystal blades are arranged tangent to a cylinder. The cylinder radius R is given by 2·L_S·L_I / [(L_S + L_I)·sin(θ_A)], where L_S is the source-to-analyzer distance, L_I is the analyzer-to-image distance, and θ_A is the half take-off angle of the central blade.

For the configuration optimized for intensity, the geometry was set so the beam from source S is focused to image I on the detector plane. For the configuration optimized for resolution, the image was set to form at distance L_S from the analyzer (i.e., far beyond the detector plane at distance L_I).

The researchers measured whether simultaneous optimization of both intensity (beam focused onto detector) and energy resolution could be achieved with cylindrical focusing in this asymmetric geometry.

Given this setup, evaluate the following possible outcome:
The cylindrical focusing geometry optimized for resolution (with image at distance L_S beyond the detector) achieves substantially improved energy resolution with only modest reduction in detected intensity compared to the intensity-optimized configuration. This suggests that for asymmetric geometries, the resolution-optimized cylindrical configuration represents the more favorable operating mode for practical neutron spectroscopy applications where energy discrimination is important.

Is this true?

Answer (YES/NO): NO